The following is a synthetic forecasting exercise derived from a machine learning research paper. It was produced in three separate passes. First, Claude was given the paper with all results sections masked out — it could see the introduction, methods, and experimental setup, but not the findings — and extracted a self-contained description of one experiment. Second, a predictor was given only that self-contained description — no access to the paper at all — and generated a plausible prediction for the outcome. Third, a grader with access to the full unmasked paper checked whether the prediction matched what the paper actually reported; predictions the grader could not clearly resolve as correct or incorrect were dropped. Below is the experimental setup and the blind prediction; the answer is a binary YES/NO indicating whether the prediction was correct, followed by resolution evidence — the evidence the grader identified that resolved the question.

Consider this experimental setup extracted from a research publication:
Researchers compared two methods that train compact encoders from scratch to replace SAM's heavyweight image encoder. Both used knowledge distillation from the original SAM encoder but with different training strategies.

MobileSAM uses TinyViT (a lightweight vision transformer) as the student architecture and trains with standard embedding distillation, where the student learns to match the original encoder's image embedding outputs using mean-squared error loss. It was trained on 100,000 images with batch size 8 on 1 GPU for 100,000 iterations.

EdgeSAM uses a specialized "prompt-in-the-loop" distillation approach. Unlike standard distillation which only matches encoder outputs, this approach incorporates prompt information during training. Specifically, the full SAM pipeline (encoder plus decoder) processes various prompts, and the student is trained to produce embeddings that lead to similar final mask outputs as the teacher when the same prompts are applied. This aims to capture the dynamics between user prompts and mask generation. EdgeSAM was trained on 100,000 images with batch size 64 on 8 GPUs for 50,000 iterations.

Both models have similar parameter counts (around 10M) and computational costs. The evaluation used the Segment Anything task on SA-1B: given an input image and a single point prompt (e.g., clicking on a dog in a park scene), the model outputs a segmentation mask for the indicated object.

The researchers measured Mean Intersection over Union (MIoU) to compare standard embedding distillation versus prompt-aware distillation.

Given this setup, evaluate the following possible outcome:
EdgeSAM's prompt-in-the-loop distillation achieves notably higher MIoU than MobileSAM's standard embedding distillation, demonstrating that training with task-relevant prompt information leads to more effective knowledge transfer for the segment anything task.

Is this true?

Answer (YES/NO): YES